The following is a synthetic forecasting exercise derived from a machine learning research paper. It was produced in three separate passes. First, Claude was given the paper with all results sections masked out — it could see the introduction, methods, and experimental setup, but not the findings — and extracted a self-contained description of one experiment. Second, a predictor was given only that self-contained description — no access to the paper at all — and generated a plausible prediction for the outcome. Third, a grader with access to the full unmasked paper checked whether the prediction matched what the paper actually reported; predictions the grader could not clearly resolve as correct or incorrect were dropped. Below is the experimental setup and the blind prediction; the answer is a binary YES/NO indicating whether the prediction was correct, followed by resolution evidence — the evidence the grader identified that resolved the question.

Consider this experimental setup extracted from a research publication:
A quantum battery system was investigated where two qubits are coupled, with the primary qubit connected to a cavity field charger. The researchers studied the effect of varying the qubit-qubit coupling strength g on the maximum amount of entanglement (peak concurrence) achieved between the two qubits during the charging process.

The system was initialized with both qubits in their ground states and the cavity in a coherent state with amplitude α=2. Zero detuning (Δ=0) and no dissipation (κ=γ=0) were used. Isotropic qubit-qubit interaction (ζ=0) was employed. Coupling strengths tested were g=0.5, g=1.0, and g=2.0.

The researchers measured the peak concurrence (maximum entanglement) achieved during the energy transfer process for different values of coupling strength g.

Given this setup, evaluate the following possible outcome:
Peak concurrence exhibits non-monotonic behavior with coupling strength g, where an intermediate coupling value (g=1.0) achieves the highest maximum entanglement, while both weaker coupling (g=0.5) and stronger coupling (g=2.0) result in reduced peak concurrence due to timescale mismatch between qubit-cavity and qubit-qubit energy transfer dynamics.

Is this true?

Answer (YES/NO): NO